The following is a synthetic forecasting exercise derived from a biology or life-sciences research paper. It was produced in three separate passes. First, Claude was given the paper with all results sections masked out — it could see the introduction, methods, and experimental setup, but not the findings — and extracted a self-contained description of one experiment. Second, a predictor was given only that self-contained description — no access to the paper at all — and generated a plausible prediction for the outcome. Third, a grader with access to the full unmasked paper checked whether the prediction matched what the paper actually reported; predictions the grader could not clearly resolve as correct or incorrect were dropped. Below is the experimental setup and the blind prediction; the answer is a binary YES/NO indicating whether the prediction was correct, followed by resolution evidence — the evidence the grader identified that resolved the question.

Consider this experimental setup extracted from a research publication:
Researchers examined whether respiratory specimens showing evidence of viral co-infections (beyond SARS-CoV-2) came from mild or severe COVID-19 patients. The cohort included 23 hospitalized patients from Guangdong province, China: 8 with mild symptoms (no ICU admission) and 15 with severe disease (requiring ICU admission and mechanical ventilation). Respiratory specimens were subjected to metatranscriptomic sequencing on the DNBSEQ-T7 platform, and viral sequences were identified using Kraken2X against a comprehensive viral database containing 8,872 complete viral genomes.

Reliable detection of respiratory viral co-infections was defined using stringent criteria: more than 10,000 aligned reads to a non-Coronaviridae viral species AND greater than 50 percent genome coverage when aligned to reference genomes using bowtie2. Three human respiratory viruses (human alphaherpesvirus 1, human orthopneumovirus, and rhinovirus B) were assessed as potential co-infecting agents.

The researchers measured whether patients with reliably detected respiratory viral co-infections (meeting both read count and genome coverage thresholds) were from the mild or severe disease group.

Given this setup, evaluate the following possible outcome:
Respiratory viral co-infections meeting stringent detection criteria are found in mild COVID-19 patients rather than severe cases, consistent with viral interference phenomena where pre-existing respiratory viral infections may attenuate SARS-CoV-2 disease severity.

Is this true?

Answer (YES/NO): NO